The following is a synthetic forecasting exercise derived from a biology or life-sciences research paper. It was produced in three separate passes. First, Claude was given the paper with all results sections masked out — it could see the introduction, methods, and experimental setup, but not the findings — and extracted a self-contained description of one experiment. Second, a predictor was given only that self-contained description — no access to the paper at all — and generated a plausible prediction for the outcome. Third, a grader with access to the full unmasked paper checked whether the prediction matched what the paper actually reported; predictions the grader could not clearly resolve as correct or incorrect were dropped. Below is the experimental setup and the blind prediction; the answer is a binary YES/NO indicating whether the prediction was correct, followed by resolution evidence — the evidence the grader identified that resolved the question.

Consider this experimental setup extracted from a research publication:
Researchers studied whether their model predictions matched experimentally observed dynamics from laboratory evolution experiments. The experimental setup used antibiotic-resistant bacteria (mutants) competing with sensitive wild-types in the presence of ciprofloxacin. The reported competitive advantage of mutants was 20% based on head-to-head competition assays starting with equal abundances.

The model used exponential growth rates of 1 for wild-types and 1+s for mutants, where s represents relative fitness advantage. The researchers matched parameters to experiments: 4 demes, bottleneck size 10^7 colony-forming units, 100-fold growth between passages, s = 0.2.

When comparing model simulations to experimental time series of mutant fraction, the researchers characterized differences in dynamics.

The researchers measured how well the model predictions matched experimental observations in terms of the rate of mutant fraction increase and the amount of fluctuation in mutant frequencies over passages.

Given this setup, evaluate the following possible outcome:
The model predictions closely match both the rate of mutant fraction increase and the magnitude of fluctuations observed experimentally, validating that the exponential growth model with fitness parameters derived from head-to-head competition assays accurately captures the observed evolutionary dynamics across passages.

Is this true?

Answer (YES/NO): NO